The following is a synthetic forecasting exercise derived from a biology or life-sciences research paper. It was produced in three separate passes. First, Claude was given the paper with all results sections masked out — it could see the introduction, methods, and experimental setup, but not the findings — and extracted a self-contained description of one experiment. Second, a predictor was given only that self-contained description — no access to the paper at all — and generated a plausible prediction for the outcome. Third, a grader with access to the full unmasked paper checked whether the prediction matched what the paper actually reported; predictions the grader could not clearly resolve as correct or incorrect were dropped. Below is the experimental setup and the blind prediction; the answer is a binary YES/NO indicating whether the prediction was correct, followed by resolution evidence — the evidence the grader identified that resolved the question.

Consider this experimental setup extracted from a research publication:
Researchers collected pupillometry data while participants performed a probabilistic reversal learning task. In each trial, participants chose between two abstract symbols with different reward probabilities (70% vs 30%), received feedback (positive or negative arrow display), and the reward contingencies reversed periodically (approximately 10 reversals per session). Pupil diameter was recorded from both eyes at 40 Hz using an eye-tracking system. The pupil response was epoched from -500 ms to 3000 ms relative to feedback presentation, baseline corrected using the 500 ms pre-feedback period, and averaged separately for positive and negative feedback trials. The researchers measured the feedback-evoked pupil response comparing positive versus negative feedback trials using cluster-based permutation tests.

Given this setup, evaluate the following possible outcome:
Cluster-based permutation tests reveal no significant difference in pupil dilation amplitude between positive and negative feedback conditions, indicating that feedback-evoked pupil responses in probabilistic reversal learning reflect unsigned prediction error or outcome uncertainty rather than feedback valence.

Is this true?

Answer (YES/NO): NO